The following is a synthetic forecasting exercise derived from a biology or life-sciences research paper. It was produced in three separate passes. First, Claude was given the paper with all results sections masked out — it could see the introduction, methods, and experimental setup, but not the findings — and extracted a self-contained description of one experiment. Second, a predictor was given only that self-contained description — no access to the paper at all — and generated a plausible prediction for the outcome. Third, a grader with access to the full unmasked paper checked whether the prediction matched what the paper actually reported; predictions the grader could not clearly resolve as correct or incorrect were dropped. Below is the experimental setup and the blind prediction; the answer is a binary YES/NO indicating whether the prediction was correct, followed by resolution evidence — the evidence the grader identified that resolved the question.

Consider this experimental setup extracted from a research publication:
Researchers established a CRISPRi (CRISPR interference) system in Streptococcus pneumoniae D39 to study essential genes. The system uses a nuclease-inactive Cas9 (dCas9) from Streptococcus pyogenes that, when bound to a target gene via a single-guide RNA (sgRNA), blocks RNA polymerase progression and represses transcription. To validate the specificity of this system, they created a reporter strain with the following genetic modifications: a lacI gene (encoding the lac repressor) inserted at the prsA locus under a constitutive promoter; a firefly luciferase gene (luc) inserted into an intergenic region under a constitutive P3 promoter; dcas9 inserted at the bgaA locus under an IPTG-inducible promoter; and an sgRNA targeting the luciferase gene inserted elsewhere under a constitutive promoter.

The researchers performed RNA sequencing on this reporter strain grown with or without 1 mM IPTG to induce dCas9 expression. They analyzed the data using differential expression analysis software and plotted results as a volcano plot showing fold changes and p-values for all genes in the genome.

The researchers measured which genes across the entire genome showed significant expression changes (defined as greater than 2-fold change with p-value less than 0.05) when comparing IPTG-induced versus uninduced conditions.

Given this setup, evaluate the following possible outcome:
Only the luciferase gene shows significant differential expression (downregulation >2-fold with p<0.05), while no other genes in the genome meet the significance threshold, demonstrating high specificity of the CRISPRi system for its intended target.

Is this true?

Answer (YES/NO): NO